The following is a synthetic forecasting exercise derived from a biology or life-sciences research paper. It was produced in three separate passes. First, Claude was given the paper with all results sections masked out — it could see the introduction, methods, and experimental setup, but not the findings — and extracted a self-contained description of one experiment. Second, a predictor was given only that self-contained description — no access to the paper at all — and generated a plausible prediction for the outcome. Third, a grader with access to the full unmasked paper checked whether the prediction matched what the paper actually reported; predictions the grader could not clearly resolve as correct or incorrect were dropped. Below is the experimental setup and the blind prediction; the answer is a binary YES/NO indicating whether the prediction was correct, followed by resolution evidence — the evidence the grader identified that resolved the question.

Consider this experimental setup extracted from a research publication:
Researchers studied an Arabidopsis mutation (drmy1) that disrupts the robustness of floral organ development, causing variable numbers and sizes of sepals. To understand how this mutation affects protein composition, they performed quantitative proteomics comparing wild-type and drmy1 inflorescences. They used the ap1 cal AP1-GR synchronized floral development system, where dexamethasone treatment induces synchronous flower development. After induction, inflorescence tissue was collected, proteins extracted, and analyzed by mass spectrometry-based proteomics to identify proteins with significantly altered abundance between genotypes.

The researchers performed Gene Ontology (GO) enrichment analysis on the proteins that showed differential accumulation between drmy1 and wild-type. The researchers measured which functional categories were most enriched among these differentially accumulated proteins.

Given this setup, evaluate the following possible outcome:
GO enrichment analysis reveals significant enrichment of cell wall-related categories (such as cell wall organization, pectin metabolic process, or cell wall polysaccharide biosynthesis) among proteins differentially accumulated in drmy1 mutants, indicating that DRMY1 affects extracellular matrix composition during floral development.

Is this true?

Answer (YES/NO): NO